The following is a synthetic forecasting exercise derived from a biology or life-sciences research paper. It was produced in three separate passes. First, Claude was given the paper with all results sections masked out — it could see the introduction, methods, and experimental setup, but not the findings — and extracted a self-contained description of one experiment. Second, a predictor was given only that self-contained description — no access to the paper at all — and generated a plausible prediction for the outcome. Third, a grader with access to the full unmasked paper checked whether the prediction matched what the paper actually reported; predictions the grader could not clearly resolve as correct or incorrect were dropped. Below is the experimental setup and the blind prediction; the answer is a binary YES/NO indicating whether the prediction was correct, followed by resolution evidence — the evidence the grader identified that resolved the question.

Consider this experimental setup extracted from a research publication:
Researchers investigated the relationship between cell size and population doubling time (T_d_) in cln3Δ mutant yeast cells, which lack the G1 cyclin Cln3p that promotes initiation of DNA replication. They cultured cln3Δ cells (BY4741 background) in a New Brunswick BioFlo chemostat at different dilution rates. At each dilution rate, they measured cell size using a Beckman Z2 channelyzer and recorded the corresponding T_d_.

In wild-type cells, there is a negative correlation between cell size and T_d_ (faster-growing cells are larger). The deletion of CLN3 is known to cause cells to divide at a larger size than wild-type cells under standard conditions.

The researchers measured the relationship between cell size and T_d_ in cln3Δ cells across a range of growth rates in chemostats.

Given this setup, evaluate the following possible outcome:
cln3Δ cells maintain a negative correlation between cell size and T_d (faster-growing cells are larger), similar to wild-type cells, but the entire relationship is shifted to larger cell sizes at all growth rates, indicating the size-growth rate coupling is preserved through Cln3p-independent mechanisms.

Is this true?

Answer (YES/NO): NO